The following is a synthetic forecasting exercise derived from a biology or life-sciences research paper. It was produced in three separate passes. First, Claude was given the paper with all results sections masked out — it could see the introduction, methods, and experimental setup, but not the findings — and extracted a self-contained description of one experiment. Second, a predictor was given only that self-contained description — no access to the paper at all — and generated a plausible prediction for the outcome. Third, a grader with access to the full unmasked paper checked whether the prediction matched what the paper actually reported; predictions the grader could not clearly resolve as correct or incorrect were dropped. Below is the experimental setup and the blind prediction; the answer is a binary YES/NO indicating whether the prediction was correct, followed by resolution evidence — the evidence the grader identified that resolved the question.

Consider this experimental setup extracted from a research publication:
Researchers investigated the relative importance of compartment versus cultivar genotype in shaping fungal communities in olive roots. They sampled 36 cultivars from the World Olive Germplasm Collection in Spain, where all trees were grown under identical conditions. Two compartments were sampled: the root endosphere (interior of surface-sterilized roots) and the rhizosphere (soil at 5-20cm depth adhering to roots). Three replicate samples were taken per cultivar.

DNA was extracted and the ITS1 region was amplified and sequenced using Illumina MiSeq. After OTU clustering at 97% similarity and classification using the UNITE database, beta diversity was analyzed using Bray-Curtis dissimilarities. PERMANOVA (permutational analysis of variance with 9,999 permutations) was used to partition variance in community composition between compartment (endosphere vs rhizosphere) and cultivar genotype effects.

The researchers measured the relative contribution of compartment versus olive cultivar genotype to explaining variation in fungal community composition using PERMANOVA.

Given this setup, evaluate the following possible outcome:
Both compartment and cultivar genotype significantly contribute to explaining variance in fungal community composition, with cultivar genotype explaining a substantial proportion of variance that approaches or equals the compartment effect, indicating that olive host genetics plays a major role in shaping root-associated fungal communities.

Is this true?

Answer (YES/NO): NO